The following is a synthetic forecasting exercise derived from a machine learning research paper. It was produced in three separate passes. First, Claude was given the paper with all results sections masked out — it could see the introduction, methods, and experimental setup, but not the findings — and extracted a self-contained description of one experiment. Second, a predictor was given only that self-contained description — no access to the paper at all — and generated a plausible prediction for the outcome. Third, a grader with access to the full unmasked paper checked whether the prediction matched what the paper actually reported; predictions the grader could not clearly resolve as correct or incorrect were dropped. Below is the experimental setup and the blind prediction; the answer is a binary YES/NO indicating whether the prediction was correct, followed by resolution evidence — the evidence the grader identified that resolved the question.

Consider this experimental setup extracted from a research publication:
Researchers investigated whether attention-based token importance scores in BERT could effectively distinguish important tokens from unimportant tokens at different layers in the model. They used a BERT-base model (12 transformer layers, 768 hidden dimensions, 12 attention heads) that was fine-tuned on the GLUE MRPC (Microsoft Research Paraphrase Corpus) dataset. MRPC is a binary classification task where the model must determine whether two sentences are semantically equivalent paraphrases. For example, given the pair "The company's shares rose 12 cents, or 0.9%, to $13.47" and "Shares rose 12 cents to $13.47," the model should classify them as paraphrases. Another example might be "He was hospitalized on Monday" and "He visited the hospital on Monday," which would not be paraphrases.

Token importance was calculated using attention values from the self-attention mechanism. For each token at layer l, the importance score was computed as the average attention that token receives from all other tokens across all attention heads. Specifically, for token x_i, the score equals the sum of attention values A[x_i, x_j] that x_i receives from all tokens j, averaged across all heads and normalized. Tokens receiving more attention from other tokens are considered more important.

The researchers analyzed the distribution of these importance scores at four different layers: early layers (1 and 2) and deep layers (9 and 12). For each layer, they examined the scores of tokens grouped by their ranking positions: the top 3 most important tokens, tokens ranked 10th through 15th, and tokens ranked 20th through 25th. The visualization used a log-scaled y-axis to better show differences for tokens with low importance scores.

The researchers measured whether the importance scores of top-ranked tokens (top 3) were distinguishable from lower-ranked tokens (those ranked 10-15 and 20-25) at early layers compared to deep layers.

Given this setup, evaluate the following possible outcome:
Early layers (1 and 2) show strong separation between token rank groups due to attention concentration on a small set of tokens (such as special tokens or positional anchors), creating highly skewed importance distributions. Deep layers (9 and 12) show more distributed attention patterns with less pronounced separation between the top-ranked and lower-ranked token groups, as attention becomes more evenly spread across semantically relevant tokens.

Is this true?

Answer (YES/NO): NO